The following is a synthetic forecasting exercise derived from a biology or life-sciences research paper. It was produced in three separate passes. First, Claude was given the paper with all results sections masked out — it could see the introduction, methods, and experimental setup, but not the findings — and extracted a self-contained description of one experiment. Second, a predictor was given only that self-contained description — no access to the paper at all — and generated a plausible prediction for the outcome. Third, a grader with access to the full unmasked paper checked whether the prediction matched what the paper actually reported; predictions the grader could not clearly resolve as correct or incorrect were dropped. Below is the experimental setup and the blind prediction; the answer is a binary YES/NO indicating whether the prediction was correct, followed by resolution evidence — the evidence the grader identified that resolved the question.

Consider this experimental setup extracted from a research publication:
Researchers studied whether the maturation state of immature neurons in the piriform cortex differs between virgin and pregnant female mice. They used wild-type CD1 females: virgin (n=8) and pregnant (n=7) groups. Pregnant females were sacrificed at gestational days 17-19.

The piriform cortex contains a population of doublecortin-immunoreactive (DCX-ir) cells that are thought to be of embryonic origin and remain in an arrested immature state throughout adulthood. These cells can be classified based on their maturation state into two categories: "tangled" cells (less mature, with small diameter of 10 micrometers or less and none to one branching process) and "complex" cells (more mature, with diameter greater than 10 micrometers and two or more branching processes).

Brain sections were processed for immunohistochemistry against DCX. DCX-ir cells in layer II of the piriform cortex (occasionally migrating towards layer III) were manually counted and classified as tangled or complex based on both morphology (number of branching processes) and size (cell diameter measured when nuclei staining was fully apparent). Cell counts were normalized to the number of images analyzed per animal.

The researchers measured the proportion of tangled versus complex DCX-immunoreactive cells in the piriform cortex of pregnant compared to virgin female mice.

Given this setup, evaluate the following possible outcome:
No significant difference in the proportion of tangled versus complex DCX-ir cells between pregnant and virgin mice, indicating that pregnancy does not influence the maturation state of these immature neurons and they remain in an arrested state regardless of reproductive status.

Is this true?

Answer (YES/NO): YES